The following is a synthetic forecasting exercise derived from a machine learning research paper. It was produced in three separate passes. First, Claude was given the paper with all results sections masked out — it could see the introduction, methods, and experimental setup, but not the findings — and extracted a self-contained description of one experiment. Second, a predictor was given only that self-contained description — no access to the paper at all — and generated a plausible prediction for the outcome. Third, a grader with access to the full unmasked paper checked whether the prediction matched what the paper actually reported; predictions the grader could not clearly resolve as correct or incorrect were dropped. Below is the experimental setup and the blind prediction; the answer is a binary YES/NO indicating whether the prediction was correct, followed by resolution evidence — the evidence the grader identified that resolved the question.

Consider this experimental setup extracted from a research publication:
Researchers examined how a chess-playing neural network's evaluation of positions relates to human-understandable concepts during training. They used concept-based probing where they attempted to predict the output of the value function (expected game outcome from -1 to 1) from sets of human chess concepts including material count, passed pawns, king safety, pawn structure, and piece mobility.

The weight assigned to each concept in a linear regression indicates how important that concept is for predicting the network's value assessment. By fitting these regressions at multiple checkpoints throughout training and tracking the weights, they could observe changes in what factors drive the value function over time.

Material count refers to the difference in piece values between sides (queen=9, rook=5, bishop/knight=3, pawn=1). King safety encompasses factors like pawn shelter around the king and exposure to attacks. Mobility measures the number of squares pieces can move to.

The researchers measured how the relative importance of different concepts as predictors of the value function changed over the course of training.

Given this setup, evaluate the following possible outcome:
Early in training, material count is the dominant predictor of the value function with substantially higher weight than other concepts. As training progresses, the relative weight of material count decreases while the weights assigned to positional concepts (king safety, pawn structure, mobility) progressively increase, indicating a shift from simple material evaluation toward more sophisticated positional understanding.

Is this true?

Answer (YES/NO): NO